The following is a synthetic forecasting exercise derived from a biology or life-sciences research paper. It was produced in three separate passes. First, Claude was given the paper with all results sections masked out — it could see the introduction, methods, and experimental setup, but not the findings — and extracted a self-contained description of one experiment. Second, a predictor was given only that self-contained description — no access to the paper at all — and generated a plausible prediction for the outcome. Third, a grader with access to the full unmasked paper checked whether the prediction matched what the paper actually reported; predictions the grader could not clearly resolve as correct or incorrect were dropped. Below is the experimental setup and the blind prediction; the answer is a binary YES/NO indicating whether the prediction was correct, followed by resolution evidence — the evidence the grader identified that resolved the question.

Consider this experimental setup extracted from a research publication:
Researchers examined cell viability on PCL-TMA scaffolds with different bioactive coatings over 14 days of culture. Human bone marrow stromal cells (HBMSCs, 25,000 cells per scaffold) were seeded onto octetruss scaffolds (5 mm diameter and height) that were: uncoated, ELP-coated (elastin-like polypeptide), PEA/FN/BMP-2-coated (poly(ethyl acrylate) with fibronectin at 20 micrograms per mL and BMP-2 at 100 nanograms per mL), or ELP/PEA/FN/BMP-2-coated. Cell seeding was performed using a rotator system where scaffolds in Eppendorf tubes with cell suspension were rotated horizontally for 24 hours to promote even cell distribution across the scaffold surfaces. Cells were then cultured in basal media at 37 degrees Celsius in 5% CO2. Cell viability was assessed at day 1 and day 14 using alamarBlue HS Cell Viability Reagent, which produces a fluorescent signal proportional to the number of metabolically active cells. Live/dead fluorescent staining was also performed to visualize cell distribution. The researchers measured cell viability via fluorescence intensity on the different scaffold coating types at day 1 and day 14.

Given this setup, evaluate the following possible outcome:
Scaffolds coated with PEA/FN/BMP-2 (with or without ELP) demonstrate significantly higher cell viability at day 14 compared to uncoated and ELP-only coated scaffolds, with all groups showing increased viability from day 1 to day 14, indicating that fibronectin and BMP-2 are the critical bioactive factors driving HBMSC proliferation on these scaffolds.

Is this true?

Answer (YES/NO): NO